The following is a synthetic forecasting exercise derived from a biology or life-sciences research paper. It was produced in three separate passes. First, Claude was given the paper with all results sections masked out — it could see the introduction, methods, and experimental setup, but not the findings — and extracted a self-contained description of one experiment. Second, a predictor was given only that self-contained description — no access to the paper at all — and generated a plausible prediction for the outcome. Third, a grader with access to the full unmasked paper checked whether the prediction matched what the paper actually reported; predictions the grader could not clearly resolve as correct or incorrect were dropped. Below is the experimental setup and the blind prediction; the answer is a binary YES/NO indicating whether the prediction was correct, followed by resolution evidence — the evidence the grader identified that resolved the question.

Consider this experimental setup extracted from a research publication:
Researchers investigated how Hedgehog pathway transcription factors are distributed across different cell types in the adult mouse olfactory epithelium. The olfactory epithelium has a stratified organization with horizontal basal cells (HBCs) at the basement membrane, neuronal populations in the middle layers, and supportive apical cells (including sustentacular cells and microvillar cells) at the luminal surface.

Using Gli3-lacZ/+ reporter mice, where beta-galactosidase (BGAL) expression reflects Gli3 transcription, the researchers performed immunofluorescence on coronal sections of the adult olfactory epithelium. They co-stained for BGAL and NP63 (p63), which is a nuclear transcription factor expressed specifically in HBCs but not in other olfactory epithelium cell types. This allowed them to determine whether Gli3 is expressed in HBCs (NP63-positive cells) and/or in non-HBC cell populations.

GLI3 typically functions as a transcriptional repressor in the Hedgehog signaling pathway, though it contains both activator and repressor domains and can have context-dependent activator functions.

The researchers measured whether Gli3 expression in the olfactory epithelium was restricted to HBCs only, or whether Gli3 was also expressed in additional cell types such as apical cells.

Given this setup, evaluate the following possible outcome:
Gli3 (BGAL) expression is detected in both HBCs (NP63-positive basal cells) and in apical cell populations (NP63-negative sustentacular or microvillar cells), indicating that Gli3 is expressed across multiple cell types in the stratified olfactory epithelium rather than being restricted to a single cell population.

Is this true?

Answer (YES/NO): YES